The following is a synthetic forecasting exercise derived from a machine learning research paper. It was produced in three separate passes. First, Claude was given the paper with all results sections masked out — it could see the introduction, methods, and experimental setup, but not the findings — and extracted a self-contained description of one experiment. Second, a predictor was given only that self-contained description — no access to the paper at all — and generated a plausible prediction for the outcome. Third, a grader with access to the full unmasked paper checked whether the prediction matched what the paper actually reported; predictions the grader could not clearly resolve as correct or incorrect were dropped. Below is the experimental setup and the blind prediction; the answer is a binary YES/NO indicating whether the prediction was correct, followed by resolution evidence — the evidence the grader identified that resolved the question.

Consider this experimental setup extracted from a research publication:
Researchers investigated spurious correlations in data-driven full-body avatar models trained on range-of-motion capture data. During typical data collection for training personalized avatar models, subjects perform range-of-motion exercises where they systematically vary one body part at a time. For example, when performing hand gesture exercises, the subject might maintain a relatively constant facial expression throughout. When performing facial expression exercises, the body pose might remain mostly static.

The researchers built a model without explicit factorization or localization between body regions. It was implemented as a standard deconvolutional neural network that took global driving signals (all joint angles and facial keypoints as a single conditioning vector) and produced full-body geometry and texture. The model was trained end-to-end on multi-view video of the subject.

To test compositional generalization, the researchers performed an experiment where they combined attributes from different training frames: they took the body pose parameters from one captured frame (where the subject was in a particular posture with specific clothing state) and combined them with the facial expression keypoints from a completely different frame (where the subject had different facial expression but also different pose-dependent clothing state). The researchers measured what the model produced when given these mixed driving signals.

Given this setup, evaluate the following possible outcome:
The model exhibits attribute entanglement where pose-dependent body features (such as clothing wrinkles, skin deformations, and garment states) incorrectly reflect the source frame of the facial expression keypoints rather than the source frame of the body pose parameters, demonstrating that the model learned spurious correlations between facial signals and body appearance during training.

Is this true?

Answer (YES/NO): YES